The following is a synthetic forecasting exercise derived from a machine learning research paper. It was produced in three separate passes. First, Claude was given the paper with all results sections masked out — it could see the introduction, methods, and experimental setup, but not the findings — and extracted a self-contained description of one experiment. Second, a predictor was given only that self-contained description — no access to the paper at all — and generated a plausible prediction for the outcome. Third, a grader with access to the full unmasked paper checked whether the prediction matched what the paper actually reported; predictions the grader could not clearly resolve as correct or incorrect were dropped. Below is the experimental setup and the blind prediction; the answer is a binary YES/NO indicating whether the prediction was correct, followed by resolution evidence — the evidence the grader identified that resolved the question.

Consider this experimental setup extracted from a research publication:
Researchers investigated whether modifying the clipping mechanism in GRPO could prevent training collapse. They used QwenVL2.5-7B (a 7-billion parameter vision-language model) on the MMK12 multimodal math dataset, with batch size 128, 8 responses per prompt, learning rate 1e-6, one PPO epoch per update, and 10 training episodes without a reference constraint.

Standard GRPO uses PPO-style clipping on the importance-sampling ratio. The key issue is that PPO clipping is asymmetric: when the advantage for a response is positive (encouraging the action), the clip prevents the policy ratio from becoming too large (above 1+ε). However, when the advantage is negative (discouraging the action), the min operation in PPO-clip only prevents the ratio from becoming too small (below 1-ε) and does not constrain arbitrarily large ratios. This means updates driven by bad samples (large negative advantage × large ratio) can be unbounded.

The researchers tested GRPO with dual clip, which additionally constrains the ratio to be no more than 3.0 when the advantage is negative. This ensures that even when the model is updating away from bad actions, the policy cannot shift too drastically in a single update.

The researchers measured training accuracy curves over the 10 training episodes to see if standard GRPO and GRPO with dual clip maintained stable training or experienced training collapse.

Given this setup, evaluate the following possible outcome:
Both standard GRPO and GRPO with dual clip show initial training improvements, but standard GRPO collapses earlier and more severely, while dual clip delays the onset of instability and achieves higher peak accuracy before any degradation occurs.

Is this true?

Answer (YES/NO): NO